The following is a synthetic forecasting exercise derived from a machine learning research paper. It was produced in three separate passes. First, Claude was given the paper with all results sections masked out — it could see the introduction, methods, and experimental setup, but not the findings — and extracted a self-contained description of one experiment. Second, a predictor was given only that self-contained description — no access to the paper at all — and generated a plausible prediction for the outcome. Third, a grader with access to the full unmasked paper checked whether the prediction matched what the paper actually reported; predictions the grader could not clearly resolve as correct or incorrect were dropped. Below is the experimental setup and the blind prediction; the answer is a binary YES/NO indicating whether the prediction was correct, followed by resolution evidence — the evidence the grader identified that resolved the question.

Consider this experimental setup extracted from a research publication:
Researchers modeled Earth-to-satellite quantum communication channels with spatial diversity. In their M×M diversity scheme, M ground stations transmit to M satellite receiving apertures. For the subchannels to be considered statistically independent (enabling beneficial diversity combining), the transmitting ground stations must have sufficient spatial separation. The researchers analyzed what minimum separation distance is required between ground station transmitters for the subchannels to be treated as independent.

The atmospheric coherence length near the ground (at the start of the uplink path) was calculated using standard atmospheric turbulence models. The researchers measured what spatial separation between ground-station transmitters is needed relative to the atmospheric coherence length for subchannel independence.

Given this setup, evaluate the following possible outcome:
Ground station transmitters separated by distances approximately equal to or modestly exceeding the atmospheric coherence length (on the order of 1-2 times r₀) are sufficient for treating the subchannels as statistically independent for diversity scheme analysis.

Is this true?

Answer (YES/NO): NO